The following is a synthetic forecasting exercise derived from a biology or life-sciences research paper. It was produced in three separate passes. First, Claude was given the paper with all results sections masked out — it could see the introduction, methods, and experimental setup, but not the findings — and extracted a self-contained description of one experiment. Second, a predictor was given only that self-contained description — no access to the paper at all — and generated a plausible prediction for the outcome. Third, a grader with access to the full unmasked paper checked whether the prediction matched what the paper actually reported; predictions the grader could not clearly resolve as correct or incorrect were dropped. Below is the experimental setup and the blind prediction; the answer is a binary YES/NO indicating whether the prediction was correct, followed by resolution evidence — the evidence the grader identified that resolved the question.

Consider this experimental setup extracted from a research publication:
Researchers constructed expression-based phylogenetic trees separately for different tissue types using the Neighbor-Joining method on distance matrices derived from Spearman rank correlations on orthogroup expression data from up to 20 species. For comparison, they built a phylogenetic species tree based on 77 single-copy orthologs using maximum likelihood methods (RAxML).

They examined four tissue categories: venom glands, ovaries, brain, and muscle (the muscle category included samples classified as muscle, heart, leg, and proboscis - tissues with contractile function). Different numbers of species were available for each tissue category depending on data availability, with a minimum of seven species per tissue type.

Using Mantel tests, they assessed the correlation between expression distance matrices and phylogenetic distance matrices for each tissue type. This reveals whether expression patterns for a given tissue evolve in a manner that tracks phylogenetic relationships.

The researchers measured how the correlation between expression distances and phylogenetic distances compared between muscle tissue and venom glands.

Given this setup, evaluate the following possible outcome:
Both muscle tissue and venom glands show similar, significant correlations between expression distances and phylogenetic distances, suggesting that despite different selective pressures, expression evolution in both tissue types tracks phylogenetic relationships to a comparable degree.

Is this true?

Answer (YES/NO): NO